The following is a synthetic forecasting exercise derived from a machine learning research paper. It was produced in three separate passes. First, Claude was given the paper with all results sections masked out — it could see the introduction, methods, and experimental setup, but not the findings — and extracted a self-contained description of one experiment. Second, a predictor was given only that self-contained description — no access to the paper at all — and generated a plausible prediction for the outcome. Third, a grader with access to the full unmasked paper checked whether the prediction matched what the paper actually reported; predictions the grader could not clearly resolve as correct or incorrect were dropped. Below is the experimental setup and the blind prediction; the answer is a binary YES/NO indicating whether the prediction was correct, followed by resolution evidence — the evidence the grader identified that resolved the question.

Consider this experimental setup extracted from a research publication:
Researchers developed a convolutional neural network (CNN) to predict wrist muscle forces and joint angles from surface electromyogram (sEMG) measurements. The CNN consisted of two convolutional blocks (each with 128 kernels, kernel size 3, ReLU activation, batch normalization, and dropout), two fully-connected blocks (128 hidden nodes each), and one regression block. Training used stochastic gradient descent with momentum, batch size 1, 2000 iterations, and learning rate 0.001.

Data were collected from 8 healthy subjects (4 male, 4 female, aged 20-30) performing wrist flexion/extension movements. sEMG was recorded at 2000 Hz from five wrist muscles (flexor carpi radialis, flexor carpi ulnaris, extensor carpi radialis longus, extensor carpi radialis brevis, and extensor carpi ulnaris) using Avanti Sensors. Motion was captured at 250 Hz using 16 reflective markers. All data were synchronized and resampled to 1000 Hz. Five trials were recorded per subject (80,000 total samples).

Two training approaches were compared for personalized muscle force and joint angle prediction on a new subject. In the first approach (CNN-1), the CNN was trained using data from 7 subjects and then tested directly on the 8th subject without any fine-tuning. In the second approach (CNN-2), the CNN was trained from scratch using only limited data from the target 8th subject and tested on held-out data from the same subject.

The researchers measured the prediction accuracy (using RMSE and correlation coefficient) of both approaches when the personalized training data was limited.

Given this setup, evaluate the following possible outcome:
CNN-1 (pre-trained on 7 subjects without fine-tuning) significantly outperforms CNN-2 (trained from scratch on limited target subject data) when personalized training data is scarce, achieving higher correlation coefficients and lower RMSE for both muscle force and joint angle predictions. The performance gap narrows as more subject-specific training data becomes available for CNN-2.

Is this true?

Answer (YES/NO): NO